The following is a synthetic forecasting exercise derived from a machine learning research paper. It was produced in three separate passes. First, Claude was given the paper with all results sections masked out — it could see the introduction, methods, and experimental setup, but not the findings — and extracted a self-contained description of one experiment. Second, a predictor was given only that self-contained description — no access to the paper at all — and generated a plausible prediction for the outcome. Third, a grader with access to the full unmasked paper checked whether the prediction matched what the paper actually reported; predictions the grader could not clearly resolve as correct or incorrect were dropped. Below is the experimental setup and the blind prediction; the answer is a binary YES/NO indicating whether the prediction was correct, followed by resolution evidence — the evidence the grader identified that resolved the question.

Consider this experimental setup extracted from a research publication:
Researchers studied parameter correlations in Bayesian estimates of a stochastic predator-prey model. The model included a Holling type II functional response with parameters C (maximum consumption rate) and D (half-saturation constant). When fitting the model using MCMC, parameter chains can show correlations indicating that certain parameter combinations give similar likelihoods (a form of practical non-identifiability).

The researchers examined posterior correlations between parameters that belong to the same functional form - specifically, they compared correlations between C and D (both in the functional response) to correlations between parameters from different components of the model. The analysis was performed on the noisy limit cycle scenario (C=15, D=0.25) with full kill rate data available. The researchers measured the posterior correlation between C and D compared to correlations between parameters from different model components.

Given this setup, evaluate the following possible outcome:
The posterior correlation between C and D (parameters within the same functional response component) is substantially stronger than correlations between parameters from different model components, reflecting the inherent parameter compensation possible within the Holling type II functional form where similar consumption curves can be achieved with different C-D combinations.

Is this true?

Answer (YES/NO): YES